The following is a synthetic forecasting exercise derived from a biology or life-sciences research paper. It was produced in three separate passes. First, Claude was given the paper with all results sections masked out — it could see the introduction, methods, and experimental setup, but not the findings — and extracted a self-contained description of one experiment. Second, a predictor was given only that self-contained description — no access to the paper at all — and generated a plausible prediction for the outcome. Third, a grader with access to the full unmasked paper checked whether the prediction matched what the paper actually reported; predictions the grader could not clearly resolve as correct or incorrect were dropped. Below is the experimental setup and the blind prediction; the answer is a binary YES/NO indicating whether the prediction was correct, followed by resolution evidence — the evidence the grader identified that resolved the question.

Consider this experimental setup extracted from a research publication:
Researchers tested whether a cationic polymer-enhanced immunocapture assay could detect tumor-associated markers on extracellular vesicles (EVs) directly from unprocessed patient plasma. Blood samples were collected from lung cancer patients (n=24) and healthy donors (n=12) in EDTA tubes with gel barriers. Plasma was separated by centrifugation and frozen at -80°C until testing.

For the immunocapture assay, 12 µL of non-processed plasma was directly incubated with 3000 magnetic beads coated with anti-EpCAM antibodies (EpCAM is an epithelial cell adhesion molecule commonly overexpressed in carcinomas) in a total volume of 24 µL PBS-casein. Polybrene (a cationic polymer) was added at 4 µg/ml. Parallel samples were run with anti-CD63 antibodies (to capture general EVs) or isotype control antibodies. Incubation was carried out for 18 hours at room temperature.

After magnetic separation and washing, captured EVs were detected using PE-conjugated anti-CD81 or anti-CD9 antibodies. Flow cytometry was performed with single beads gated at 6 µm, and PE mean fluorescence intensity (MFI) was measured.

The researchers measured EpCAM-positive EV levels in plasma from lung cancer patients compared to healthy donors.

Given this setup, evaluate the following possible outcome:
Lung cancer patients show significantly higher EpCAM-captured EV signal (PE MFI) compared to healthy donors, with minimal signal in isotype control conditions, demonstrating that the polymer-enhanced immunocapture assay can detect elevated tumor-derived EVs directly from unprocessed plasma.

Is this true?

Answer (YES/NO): NO